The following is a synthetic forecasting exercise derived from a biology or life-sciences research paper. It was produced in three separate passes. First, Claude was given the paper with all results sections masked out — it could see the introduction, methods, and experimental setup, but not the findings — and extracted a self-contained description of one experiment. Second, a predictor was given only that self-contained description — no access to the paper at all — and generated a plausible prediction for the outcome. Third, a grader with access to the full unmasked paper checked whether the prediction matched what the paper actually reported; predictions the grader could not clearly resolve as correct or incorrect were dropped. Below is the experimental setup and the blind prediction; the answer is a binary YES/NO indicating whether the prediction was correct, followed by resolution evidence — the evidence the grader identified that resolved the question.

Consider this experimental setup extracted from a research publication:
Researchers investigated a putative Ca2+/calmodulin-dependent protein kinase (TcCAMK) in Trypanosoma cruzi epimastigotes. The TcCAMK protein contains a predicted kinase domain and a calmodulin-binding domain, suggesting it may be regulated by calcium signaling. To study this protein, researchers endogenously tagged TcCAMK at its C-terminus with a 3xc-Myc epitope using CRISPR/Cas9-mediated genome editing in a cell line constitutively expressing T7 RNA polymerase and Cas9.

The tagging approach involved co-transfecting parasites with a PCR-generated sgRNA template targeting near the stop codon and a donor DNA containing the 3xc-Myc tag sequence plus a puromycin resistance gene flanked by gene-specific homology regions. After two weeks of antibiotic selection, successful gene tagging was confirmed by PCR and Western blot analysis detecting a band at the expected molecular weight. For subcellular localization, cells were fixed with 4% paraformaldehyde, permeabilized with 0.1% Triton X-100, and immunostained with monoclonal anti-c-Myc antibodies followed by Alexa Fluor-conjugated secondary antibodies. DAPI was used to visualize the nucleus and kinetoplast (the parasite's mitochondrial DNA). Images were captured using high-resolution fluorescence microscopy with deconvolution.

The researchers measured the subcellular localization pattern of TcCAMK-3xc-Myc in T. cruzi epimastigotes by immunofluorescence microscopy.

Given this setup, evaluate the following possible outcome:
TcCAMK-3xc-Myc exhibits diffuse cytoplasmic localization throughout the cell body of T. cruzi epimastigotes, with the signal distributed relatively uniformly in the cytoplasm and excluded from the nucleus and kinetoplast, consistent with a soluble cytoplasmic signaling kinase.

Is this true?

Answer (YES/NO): YES